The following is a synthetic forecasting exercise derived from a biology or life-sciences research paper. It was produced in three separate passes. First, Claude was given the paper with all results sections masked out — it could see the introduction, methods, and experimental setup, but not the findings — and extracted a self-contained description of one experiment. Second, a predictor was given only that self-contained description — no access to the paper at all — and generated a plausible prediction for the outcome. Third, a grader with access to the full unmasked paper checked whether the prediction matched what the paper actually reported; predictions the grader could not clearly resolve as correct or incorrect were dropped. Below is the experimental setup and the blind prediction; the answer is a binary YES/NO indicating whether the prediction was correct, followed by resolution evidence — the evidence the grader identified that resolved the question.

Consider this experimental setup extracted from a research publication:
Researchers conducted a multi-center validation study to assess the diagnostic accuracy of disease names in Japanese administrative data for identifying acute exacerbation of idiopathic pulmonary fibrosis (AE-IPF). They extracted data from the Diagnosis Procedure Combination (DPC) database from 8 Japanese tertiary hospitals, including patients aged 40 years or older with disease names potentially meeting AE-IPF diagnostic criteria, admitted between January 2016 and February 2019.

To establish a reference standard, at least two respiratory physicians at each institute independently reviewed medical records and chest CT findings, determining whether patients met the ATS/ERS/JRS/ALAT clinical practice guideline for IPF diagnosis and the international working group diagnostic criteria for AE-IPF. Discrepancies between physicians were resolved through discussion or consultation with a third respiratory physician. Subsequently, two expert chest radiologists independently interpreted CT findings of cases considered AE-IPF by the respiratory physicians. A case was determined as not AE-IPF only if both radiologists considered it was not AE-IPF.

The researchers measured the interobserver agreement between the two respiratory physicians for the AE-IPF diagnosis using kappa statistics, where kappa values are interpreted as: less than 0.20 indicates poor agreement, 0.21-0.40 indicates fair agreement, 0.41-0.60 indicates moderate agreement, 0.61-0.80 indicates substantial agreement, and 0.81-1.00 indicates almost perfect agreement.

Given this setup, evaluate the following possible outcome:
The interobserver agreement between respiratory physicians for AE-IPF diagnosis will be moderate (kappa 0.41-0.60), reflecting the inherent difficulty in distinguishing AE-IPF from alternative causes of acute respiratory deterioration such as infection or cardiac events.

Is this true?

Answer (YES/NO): NO